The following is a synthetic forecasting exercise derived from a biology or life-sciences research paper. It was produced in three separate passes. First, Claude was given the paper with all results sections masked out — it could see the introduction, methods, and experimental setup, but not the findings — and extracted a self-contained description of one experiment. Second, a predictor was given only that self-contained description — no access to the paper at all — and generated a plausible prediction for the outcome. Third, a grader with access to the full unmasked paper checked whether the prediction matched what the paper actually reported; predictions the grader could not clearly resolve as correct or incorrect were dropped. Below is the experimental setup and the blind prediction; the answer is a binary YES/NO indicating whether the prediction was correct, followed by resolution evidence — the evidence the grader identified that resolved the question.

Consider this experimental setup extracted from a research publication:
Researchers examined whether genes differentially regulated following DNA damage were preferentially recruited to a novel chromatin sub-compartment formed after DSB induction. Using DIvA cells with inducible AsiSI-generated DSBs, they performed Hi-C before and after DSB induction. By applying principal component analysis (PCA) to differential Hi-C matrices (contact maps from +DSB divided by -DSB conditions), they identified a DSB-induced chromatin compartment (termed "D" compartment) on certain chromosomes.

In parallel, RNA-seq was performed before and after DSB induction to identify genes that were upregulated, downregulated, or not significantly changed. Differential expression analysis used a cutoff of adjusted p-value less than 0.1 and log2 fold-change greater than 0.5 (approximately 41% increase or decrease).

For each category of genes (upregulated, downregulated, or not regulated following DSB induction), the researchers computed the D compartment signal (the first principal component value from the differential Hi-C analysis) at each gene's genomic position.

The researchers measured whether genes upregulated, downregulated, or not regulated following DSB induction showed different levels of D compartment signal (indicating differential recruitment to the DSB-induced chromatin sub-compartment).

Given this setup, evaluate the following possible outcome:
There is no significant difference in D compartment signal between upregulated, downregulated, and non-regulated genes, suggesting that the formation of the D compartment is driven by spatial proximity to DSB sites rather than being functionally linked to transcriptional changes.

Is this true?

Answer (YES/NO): NO